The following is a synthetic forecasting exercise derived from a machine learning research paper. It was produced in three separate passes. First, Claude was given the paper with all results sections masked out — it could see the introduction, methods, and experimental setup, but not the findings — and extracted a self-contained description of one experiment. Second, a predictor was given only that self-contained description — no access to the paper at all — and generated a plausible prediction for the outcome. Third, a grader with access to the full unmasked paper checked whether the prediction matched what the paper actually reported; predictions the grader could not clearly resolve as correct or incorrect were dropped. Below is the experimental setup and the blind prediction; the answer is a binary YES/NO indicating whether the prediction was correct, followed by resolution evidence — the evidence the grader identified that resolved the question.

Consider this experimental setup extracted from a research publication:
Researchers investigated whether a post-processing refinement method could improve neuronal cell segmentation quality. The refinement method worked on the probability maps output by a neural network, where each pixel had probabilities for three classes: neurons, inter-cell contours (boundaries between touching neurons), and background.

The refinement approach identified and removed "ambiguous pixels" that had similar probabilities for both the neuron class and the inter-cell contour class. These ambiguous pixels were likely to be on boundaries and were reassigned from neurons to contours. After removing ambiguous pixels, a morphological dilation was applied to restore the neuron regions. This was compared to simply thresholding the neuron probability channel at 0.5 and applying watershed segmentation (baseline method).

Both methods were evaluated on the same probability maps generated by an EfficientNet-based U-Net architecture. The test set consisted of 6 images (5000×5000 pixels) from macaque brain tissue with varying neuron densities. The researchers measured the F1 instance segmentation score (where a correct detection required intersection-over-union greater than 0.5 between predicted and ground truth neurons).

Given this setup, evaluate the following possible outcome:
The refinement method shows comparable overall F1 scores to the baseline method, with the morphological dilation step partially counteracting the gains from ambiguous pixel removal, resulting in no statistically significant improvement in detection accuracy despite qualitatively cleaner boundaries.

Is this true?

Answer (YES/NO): NO